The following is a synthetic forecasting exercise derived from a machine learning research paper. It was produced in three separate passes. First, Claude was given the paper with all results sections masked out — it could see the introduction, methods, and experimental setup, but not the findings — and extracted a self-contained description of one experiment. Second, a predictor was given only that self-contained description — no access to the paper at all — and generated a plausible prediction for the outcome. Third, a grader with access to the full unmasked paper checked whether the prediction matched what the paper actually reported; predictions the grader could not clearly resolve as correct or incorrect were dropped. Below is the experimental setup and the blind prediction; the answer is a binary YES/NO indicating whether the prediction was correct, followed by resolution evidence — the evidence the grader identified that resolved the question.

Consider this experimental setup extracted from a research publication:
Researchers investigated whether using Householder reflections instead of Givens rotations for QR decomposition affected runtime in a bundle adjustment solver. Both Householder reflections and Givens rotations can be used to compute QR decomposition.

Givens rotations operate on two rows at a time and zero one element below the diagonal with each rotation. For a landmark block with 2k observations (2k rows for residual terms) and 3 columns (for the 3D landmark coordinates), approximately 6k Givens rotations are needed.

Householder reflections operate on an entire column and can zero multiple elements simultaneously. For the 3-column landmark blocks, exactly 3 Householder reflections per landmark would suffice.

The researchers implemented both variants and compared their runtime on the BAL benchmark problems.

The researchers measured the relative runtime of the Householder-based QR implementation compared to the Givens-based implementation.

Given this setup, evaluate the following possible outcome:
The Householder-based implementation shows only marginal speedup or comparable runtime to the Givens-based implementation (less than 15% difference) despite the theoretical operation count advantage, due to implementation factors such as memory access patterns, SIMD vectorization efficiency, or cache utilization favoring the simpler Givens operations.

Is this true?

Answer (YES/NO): YES